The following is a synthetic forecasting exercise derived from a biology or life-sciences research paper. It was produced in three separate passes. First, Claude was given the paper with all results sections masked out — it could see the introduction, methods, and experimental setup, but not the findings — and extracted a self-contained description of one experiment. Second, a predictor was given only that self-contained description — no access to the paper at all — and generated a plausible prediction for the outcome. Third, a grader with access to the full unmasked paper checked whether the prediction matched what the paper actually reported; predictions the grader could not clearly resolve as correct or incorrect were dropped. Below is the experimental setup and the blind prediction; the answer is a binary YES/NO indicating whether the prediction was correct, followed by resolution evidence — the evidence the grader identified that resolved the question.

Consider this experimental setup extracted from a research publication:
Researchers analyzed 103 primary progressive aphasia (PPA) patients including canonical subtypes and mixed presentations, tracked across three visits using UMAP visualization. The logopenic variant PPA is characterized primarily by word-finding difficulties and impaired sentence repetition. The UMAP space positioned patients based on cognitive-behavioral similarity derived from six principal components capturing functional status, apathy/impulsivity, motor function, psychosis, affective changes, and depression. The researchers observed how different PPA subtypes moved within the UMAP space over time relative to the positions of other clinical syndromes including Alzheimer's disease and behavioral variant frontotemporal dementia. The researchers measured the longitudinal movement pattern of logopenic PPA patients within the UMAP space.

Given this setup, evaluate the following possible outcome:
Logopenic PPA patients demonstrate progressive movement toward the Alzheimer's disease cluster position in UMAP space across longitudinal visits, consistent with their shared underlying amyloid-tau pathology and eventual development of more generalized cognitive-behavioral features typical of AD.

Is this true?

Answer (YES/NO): YES